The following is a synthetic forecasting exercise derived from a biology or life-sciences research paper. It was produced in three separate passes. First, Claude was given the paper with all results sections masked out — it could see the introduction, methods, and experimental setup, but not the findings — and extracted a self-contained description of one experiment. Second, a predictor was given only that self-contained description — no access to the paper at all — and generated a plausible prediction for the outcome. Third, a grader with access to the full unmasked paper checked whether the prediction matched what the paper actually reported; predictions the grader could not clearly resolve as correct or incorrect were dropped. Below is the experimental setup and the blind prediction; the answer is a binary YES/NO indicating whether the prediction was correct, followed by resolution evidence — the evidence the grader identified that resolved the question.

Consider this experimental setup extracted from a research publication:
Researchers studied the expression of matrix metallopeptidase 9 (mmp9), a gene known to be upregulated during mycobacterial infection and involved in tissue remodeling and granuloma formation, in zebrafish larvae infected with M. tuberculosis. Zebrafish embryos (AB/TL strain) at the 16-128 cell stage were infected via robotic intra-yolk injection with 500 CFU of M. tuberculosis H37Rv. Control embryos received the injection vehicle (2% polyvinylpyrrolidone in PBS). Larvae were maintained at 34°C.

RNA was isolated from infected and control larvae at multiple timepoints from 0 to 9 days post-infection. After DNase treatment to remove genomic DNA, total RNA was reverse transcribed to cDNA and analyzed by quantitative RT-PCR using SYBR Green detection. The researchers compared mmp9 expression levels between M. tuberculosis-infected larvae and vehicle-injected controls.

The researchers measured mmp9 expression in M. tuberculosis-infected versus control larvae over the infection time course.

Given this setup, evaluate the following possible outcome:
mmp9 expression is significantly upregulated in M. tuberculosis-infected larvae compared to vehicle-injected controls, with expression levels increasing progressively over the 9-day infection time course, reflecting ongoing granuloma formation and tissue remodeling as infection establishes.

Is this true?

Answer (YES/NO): NO